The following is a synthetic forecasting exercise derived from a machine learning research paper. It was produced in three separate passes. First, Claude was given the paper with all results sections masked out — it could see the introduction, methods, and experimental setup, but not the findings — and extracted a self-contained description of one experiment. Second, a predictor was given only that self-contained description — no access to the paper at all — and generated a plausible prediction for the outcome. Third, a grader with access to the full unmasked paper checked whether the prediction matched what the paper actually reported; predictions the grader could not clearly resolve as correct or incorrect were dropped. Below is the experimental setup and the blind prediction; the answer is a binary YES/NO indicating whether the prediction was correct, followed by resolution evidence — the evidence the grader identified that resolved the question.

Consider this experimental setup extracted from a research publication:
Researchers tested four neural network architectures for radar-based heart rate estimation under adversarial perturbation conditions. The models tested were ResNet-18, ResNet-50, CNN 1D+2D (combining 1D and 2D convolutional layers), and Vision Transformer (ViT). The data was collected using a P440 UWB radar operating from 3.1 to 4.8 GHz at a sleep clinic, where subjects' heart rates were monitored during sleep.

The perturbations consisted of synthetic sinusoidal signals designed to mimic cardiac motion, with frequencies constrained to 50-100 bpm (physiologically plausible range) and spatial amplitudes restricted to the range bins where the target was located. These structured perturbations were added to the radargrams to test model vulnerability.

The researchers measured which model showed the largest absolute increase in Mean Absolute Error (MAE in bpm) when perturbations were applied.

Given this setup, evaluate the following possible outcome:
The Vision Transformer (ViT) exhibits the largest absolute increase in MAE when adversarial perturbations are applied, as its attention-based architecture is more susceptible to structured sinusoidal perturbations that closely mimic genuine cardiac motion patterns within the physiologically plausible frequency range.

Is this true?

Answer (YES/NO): NO